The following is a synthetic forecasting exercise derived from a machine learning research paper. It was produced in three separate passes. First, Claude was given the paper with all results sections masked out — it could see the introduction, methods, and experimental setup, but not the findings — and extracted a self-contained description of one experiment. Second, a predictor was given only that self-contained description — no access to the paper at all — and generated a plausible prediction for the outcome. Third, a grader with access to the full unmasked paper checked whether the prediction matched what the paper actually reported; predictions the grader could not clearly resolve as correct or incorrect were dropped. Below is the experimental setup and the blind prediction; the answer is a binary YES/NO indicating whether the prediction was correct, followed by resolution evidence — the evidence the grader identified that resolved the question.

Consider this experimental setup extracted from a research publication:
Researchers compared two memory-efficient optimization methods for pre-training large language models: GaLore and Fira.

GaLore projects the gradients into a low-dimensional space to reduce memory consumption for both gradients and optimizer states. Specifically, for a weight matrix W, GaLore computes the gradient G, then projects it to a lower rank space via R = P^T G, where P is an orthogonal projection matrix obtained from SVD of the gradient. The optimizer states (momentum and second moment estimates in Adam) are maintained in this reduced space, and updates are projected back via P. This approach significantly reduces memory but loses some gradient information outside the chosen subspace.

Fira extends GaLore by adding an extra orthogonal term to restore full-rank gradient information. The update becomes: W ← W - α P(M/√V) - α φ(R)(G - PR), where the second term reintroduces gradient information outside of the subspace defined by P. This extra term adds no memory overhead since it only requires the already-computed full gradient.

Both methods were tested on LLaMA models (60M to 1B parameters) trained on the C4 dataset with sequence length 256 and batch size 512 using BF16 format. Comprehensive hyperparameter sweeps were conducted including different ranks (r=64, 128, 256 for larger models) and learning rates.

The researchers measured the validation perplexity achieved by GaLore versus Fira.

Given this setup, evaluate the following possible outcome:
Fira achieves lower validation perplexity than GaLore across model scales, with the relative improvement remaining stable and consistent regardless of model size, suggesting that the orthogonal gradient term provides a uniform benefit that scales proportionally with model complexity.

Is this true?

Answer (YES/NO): NO